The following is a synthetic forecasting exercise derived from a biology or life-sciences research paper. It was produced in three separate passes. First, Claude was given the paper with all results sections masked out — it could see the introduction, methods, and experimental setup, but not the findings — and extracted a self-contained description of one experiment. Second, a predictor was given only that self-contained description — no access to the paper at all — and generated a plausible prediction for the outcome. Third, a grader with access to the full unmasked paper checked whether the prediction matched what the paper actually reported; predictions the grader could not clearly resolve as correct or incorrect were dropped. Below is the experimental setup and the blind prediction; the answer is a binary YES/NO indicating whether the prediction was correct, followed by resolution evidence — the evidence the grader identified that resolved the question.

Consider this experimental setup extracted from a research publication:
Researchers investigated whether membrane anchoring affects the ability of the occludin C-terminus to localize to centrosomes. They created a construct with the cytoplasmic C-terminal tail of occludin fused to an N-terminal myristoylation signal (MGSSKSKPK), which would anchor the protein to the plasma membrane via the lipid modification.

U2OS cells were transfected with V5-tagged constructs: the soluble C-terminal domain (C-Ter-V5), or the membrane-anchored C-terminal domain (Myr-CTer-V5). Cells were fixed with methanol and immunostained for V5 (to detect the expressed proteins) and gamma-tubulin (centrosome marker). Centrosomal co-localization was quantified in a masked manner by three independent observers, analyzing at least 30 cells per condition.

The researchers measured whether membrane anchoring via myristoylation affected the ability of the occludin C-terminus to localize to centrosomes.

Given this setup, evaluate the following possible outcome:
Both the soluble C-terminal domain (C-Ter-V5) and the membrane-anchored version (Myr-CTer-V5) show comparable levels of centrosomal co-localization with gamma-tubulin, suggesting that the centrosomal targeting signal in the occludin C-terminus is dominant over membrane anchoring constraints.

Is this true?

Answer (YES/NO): NO